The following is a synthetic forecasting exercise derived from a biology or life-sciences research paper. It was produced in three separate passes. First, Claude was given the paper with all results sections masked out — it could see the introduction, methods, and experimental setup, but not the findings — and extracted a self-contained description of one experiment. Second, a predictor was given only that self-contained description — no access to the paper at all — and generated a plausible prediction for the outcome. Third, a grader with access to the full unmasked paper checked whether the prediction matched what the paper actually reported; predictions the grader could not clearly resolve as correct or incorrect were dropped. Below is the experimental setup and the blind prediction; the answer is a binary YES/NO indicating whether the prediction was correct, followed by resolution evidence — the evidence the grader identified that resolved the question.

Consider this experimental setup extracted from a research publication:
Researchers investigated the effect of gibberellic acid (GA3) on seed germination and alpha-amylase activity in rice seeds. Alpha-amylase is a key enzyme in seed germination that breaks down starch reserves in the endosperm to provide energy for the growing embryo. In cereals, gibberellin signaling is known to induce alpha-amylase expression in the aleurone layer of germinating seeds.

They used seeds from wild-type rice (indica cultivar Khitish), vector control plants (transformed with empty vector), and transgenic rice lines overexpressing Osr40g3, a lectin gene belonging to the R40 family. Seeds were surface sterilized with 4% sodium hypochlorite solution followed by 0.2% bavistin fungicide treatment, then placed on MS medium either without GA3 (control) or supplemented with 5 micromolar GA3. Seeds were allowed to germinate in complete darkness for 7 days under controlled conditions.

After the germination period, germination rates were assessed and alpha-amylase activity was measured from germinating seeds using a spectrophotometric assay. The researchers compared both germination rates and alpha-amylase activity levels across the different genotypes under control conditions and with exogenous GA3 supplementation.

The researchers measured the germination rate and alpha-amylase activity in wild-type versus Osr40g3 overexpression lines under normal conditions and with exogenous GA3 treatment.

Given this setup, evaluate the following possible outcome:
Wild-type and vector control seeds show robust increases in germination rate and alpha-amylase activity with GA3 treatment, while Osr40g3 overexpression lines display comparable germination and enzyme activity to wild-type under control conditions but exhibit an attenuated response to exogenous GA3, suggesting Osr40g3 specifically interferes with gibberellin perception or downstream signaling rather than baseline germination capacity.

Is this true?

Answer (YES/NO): NO